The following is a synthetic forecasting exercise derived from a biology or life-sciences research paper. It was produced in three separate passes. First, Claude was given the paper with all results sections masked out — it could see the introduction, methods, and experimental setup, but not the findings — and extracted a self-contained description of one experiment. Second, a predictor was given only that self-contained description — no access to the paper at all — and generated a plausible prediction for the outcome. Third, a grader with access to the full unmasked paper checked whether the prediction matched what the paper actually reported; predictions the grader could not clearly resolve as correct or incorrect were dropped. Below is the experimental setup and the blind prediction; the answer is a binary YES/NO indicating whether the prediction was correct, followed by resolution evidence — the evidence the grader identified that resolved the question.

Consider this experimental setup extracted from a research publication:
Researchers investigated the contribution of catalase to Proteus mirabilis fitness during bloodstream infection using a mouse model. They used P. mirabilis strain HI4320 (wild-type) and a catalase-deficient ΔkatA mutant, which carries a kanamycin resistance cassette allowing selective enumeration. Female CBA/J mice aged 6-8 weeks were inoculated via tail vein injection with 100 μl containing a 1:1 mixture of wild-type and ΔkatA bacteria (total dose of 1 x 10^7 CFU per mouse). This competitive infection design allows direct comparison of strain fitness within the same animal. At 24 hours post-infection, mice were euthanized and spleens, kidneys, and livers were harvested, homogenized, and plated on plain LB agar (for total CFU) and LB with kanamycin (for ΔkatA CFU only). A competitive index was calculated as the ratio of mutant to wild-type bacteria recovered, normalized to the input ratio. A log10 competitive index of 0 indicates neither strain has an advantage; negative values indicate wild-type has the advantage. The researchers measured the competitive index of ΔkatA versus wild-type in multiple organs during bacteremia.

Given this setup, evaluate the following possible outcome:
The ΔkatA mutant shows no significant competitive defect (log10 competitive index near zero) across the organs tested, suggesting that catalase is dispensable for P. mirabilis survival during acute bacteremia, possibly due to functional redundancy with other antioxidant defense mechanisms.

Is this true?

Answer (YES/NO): NO